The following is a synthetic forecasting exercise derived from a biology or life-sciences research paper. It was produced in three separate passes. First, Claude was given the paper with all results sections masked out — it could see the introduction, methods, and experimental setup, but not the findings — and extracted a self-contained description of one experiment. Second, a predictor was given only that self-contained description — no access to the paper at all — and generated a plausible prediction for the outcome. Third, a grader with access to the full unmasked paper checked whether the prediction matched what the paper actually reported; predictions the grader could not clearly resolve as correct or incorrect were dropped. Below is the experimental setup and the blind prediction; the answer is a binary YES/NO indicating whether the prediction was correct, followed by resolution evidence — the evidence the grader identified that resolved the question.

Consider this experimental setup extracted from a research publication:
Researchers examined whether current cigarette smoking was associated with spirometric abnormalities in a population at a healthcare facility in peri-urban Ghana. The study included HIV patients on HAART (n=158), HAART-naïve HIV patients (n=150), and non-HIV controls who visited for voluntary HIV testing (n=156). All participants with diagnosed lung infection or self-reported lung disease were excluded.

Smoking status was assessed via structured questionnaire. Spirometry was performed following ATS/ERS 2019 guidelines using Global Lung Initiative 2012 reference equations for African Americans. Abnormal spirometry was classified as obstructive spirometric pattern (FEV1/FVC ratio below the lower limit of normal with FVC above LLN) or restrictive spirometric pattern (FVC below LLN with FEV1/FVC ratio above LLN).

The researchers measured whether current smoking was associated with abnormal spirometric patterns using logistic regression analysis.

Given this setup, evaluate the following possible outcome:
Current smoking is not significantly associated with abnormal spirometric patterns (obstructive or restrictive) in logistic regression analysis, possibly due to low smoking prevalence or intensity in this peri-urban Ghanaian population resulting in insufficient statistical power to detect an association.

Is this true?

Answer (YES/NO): YES